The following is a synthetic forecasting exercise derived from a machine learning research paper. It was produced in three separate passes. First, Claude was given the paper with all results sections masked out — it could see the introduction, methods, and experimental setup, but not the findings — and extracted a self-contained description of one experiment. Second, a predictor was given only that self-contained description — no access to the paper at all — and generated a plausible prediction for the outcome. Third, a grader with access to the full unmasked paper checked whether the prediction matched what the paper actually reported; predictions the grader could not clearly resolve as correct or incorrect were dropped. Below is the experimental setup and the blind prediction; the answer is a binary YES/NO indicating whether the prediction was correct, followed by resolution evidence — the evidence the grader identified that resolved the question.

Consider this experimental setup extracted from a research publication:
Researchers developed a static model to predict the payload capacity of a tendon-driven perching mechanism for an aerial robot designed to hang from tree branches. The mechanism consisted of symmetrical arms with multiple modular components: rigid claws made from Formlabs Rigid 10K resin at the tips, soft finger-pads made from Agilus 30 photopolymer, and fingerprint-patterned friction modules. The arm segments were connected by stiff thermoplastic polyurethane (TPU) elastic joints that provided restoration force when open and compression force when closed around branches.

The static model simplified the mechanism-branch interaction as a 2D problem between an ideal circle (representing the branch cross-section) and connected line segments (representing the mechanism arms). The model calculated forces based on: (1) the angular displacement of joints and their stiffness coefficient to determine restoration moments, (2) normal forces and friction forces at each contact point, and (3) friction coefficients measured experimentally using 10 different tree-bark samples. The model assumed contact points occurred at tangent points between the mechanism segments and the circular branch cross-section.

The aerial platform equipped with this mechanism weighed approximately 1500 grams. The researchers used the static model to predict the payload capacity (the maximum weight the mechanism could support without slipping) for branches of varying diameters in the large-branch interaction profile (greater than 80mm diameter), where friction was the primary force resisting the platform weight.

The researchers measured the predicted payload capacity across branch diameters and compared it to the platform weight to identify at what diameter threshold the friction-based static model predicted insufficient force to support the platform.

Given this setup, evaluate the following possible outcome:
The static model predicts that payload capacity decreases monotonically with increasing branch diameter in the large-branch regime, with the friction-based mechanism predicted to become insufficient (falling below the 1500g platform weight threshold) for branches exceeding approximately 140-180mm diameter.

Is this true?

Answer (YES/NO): NO